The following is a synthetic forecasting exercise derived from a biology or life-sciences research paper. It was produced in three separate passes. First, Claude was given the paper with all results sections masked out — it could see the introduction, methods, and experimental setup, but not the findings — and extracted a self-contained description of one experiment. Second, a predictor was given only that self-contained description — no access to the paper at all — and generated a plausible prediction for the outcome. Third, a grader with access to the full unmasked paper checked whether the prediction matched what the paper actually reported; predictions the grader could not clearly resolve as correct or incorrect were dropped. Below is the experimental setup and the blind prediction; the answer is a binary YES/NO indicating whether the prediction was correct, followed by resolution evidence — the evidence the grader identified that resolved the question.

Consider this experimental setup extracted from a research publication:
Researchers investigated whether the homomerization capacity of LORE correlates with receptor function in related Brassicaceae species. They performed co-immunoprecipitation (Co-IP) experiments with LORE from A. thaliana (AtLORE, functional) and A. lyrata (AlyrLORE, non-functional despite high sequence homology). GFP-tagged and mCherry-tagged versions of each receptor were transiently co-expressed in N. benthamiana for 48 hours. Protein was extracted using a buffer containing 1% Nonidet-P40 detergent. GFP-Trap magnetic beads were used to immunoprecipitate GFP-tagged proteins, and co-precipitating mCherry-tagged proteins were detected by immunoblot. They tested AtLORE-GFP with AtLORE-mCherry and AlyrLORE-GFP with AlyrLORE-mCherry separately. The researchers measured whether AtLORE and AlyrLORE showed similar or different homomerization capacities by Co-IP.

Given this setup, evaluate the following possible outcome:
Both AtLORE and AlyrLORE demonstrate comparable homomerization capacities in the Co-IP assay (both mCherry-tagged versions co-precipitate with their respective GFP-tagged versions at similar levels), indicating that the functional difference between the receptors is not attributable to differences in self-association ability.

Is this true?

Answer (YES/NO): NO